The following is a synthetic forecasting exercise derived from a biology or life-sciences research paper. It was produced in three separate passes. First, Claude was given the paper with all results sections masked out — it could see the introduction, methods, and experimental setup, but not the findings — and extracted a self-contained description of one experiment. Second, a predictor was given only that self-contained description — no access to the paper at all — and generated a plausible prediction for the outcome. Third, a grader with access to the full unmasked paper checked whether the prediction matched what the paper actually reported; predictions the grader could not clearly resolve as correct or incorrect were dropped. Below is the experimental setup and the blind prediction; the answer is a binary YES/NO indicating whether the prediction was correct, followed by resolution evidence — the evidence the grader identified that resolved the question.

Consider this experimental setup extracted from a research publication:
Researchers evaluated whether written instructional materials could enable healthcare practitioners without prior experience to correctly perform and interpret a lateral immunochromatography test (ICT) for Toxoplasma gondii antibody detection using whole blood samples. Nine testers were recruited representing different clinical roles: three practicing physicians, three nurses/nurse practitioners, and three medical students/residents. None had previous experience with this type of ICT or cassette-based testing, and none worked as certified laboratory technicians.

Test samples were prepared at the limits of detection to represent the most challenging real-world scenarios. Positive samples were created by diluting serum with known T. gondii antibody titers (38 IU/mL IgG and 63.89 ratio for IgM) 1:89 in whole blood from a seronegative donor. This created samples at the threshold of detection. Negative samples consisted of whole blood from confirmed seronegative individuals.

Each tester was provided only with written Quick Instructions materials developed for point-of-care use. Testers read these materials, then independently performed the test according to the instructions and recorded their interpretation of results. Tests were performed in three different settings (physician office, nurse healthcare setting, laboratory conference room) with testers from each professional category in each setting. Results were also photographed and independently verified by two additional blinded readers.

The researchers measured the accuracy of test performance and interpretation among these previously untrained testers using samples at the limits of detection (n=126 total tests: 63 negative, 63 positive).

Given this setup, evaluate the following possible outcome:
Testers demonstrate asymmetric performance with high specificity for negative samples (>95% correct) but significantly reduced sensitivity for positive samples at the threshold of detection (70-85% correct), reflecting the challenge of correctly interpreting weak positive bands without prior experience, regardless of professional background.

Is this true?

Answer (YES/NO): NO